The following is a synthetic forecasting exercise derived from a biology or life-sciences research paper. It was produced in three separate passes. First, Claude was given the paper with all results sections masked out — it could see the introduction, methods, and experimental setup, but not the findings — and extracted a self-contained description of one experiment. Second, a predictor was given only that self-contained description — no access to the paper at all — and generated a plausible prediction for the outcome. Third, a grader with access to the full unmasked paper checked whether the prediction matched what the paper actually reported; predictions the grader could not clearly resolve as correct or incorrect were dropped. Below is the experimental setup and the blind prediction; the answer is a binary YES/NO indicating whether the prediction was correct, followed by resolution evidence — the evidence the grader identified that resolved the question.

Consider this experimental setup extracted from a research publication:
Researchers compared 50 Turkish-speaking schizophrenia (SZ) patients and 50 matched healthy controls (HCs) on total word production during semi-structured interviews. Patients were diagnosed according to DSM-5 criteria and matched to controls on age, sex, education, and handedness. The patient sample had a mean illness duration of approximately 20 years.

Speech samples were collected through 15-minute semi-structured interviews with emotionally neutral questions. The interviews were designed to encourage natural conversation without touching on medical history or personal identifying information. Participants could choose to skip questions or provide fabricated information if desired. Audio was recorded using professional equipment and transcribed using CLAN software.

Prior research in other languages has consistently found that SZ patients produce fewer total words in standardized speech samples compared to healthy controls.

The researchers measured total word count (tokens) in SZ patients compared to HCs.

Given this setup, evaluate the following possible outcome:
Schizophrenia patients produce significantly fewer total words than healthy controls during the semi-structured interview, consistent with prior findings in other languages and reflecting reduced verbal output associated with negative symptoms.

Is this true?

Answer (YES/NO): YES